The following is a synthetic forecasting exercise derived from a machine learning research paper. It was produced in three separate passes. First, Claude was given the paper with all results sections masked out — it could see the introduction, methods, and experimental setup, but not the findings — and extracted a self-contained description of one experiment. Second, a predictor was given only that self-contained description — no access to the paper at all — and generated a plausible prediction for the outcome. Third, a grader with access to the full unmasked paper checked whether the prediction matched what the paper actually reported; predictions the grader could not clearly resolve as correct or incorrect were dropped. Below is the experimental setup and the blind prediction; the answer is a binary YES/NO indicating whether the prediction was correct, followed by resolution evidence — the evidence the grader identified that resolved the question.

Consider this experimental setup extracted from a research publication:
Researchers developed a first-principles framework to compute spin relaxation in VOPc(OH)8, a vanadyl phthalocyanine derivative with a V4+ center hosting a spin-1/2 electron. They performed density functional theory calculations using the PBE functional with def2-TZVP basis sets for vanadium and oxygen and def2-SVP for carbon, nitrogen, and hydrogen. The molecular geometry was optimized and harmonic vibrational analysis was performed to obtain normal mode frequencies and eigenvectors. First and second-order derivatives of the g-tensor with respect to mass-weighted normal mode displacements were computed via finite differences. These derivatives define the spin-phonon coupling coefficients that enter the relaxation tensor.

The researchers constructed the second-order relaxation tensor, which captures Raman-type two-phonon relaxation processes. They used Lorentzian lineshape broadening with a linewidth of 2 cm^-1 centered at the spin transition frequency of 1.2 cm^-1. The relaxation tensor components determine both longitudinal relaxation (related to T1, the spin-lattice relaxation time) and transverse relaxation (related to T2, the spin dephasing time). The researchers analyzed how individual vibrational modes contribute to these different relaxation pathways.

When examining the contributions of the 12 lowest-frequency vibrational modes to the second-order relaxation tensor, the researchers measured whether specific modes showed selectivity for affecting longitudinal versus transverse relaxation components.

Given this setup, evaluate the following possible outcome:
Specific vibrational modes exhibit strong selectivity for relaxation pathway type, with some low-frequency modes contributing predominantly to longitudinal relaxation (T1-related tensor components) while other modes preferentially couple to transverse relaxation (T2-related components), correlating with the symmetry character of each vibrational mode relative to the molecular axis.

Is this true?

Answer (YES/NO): NO